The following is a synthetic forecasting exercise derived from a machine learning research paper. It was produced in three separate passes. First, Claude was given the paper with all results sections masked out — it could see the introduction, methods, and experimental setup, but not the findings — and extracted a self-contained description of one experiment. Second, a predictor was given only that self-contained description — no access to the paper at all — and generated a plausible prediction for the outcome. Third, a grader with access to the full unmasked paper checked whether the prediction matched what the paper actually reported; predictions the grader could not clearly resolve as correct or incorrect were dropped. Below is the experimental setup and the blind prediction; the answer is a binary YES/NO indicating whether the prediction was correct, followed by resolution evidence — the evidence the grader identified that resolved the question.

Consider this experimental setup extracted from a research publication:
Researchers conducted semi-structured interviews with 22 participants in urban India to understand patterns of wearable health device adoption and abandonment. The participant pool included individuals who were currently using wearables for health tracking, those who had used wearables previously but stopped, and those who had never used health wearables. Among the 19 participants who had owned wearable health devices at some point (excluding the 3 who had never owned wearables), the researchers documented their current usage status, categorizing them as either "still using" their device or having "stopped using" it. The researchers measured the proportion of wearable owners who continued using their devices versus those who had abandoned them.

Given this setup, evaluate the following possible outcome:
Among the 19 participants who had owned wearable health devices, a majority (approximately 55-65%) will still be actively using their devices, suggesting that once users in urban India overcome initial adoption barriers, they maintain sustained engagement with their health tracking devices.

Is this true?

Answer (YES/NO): YES